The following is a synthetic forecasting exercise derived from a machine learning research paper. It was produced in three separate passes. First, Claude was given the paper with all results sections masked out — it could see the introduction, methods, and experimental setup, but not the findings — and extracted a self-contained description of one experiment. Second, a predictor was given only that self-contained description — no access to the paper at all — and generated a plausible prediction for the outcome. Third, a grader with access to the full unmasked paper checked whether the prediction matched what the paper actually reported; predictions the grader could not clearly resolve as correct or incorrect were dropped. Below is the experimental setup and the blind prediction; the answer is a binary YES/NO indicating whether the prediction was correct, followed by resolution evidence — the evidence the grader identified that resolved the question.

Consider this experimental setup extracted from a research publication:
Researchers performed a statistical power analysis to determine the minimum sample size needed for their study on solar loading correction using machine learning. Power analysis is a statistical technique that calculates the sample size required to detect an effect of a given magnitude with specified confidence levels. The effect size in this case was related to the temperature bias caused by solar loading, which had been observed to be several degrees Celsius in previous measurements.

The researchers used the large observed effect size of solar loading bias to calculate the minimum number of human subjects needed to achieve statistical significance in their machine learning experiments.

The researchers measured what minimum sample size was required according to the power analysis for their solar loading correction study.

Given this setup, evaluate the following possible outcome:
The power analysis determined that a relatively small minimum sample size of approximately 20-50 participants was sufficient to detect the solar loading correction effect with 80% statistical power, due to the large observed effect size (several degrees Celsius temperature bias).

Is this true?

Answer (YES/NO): NO